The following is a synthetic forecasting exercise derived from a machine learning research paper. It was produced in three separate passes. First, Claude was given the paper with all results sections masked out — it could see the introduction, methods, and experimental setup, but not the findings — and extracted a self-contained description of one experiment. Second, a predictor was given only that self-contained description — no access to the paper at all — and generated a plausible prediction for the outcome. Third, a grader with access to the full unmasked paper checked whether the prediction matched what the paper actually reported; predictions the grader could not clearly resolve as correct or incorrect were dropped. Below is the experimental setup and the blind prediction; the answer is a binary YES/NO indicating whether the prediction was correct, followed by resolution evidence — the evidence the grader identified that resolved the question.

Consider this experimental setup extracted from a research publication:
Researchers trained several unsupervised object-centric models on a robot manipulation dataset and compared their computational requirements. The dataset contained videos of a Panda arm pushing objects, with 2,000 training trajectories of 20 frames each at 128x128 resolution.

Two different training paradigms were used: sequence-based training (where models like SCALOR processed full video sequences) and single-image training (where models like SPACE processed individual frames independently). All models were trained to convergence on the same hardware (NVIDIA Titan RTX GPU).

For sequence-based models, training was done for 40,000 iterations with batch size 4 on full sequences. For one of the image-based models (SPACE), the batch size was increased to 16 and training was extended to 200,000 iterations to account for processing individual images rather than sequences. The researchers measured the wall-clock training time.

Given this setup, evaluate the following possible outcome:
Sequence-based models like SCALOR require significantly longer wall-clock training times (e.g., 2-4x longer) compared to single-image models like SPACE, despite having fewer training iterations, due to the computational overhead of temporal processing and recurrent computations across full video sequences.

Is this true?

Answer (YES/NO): YES